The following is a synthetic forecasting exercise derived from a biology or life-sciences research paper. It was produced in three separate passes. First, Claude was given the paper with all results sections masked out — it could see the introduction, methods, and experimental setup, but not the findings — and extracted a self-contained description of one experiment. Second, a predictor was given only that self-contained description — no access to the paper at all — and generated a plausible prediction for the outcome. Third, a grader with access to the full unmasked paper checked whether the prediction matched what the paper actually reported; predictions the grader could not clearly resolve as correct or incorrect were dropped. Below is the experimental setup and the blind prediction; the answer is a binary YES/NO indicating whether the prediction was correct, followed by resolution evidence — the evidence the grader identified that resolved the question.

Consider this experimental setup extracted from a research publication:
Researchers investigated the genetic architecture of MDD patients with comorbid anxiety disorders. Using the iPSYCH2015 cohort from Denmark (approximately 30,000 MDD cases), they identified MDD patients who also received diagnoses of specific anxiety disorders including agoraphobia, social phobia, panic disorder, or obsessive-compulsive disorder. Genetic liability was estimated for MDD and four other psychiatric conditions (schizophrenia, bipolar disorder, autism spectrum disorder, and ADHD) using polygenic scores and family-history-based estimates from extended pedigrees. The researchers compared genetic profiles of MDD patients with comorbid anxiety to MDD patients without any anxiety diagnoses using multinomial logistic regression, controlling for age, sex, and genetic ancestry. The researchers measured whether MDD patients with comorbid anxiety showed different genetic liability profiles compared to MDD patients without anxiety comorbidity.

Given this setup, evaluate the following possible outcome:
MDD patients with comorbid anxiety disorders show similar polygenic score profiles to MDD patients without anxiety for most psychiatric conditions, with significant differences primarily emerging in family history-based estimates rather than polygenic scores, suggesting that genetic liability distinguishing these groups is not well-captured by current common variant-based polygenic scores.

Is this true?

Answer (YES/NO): NO